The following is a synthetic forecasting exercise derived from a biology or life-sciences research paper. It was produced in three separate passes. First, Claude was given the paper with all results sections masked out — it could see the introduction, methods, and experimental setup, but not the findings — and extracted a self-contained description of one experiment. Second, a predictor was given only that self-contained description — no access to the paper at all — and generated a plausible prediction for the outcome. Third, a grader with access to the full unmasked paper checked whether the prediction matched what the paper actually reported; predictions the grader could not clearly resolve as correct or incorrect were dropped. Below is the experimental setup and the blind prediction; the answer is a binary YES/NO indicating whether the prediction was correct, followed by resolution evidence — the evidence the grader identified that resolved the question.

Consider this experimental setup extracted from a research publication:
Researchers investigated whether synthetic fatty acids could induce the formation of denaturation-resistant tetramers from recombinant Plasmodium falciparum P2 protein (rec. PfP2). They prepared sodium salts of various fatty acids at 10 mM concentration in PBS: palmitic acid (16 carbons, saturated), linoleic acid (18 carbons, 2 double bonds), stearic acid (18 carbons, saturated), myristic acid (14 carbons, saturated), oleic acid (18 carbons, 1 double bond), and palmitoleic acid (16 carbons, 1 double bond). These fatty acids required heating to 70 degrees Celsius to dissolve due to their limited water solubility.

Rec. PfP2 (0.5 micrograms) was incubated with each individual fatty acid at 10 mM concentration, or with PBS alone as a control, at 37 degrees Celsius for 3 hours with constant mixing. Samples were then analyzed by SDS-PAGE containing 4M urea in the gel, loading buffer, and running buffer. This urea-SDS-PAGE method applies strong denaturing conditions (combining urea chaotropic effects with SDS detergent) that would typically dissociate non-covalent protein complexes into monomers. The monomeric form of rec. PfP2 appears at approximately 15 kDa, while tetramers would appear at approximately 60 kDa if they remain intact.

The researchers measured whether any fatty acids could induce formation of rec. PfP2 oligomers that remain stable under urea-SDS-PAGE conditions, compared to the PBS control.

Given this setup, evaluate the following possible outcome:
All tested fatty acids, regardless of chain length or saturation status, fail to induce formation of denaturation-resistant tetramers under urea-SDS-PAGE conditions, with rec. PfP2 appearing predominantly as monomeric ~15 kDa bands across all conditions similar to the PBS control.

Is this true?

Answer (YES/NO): NO